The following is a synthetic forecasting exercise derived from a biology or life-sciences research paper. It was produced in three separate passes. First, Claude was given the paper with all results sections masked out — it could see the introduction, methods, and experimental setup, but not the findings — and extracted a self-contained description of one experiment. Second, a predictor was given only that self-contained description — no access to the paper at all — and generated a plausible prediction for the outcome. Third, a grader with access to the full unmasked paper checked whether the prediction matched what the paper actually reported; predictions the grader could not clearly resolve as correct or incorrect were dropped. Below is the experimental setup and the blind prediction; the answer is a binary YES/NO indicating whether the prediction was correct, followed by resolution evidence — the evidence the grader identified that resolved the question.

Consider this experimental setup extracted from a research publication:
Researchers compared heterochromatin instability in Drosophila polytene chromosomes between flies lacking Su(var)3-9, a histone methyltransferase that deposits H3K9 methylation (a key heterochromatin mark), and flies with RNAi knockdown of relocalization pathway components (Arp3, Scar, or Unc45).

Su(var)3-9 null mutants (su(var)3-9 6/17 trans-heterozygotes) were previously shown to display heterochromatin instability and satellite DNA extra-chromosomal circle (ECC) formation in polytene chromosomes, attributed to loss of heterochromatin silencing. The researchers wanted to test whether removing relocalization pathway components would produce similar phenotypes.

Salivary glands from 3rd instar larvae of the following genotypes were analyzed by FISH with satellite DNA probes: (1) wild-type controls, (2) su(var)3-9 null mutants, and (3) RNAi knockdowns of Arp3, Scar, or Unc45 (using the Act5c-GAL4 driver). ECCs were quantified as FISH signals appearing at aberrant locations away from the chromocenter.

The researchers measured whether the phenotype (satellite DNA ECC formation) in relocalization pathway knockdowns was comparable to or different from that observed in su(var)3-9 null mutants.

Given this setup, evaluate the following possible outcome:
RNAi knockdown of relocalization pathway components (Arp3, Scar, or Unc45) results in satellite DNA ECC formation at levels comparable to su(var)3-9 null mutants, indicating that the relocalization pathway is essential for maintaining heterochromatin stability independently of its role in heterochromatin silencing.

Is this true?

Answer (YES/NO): YES